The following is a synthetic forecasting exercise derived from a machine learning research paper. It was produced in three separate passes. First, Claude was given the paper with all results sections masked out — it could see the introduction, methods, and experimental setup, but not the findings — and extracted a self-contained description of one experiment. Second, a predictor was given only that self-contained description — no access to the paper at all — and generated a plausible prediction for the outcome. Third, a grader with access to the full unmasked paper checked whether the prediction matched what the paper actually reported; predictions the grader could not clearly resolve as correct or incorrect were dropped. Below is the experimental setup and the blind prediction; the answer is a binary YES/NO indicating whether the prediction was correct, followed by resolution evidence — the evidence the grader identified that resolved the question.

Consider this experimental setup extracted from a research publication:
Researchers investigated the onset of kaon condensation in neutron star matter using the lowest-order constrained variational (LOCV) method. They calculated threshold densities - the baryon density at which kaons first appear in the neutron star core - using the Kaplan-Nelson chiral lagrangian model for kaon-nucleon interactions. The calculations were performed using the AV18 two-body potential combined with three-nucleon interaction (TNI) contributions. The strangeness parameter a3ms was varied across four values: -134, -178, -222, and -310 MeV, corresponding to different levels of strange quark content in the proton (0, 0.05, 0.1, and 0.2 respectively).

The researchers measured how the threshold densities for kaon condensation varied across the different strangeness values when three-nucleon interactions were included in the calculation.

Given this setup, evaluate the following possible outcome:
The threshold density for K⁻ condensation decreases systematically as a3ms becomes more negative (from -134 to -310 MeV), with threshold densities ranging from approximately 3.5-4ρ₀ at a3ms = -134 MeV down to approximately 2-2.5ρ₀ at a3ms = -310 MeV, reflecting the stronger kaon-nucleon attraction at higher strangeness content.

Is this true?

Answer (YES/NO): NO